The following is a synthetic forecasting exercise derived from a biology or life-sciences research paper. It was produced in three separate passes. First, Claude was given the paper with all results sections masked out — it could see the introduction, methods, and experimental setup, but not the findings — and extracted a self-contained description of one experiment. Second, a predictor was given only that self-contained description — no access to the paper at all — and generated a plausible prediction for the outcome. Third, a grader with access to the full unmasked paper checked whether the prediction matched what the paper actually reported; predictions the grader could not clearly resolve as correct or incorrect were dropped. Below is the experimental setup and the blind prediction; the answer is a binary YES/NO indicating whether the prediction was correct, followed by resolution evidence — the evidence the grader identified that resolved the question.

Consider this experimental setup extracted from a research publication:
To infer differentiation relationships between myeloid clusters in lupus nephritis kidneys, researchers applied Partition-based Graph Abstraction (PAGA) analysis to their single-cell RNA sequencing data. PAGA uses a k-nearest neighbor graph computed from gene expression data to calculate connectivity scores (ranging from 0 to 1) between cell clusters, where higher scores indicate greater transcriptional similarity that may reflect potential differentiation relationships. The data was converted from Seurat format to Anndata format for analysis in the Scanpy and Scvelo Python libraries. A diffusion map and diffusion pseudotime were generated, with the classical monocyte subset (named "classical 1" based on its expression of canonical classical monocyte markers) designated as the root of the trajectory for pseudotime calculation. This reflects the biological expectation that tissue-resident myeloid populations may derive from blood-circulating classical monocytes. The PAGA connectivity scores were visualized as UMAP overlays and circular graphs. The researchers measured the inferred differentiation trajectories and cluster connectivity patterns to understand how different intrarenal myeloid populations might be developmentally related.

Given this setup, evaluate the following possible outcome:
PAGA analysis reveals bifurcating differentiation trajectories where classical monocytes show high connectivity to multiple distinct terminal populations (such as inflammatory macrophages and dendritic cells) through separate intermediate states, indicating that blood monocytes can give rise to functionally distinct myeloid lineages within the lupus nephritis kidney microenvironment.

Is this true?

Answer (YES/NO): NO